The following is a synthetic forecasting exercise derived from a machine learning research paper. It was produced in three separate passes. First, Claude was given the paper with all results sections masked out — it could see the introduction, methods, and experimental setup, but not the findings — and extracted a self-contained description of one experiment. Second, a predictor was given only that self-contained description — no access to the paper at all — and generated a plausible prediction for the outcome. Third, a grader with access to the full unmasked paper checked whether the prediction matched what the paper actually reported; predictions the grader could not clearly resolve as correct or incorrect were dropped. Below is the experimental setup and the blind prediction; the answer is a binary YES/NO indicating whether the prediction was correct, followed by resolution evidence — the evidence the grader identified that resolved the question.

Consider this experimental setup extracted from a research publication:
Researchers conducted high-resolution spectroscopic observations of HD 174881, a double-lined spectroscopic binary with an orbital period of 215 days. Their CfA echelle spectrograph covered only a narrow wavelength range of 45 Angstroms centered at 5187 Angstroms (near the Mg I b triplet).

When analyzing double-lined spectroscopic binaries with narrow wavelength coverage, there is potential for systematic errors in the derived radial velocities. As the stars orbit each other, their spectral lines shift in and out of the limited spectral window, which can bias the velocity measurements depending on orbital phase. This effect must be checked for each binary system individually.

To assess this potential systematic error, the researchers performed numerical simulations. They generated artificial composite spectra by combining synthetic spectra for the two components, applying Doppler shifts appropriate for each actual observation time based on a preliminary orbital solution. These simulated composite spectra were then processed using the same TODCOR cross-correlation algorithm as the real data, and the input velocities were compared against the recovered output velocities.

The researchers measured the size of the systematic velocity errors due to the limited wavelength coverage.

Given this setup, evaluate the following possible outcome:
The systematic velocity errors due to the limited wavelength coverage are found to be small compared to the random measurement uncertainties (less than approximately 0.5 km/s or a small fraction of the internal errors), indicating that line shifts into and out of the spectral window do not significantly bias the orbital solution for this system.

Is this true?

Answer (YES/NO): NO